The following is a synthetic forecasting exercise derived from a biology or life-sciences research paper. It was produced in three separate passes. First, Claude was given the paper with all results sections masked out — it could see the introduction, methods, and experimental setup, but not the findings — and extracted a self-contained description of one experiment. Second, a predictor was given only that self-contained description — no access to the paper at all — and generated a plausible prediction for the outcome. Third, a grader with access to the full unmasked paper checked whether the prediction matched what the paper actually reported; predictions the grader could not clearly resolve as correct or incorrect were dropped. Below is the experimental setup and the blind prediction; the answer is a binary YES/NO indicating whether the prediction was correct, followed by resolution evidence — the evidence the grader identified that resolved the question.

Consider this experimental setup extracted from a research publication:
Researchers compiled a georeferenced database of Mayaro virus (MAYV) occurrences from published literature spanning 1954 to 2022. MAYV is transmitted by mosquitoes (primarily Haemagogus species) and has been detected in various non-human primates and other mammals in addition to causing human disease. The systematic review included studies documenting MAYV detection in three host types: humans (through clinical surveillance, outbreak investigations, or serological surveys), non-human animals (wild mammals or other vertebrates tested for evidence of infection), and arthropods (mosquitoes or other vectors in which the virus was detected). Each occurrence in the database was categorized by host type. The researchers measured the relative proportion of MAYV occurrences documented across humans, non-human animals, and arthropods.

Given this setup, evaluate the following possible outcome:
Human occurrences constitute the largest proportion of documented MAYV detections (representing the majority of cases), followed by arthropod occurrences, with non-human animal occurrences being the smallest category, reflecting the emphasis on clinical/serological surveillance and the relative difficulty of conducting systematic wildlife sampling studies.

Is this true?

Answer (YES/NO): NO